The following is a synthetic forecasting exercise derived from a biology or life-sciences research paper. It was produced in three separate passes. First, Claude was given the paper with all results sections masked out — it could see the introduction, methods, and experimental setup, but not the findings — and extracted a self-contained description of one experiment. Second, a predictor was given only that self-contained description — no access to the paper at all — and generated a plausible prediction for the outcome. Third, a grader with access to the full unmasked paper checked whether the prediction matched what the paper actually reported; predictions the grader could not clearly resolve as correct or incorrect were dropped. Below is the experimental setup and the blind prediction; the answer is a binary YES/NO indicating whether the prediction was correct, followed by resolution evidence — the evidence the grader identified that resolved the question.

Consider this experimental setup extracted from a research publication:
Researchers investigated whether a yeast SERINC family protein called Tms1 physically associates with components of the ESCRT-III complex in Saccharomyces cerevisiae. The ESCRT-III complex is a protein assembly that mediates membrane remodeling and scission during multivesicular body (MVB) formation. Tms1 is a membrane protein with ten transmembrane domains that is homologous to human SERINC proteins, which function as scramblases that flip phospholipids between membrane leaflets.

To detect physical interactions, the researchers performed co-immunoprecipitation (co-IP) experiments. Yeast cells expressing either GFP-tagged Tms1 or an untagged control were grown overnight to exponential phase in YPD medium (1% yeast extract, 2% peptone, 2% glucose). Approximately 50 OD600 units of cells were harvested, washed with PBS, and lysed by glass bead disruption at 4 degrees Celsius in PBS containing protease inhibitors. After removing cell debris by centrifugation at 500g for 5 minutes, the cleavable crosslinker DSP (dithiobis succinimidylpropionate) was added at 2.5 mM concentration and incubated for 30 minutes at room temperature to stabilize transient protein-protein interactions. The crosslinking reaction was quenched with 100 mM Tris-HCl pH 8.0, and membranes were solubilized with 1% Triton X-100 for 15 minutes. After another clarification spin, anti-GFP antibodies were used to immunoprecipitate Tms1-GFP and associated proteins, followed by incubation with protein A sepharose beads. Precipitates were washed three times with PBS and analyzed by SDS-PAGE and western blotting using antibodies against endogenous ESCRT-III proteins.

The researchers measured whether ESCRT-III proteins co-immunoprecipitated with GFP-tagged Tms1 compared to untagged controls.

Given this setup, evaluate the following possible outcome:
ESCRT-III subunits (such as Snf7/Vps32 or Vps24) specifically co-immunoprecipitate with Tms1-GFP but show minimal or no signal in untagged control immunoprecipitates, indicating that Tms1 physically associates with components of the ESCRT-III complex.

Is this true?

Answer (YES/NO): YES